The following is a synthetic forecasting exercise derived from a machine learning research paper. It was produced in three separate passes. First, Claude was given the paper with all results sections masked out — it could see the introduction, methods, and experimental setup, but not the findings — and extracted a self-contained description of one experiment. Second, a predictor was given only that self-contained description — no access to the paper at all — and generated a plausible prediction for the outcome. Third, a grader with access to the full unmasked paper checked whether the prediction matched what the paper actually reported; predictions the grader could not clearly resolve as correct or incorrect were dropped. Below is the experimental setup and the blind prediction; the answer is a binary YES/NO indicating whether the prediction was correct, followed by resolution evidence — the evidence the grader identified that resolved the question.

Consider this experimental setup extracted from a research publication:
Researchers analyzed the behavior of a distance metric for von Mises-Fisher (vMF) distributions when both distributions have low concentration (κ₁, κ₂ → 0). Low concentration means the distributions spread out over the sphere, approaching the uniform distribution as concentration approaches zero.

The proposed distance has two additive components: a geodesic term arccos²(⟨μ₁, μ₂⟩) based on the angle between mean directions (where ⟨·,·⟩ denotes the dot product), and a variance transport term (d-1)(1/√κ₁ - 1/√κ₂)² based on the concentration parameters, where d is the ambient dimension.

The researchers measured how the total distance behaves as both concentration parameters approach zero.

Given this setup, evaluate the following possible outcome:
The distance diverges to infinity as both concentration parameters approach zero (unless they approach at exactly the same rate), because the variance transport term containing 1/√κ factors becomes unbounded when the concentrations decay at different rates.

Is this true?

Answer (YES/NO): YES